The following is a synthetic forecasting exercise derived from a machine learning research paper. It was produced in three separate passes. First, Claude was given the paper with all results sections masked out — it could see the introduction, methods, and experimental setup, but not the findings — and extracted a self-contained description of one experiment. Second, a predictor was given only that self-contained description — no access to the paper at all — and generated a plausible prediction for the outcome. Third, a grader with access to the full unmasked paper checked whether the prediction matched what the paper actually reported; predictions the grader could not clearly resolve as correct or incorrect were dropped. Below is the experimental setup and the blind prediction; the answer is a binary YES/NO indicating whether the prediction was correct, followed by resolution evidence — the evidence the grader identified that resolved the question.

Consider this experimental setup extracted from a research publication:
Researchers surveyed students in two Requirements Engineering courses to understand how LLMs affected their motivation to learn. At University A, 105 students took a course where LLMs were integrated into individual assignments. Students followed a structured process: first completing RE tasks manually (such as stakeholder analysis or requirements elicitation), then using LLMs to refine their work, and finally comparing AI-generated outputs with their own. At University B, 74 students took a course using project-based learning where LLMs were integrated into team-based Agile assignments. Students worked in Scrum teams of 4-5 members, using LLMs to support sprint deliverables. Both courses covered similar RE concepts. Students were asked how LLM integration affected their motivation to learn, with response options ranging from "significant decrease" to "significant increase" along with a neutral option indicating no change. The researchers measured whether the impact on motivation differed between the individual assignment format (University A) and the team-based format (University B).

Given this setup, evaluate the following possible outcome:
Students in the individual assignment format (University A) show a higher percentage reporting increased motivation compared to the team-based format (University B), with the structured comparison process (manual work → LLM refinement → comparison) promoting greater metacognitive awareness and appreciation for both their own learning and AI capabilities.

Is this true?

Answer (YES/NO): YES